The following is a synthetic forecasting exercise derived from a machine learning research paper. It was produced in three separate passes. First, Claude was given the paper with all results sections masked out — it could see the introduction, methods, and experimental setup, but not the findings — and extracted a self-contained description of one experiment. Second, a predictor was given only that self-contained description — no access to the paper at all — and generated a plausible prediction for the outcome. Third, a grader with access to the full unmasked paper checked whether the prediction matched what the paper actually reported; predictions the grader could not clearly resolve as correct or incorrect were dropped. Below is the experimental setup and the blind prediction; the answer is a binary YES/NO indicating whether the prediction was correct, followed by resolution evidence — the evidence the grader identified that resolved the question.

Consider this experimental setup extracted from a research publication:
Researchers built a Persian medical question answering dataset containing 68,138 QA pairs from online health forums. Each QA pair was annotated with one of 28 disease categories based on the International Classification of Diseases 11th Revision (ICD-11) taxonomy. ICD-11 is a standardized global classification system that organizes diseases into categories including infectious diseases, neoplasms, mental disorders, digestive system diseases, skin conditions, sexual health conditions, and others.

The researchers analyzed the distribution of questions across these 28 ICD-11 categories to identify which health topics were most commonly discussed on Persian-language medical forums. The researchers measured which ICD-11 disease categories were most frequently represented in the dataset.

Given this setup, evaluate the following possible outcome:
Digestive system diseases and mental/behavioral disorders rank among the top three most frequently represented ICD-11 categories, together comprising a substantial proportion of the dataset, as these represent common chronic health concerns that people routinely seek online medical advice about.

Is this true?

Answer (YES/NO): NO